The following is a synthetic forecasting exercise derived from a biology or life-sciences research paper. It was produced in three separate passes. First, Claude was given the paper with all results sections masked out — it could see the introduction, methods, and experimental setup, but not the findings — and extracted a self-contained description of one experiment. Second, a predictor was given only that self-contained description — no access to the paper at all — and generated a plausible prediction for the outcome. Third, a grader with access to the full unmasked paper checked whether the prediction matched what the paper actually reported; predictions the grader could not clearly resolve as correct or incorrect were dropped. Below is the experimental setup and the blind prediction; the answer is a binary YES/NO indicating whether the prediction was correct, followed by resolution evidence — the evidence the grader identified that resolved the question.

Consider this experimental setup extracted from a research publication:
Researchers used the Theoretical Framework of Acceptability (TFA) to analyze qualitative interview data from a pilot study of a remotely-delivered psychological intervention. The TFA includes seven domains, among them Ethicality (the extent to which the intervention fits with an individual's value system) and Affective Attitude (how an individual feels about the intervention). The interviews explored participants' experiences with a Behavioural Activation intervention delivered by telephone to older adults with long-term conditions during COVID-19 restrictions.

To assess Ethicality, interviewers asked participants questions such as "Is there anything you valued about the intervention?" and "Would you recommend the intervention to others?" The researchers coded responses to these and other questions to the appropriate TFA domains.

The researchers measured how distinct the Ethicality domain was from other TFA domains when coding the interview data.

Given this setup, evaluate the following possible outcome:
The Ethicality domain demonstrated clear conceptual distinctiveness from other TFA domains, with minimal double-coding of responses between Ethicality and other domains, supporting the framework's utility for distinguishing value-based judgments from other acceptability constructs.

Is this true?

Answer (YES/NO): NO